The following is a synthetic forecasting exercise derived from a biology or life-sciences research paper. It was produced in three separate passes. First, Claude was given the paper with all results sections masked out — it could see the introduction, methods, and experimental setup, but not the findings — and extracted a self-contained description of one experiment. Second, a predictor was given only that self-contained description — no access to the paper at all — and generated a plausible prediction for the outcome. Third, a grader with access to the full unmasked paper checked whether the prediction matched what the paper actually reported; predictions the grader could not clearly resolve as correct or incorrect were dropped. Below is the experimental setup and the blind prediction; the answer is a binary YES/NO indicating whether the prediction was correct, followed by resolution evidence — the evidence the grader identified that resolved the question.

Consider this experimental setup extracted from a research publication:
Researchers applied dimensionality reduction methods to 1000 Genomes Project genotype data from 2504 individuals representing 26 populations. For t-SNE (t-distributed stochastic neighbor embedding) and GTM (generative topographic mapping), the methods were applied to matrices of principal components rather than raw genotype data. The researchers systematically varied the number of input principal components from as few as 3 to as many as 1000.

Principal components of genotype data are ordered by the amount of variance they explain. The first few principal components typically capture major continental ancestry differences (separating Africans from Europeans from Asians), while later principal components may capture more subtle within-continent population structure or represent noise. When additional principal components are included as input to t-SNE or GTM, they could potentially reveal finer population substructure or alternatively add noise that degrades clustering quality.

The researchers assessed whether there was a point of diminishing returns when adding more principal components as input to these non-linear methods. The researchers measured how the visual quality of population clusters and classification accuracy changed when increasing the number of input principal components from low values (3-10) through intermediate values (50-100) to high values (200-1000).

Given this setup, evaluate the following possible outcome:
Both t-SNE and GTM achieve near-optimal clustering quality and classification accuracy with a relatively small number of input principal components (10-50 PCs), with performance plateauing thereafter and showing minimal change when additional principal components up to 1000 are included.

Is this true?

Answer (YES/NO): NO